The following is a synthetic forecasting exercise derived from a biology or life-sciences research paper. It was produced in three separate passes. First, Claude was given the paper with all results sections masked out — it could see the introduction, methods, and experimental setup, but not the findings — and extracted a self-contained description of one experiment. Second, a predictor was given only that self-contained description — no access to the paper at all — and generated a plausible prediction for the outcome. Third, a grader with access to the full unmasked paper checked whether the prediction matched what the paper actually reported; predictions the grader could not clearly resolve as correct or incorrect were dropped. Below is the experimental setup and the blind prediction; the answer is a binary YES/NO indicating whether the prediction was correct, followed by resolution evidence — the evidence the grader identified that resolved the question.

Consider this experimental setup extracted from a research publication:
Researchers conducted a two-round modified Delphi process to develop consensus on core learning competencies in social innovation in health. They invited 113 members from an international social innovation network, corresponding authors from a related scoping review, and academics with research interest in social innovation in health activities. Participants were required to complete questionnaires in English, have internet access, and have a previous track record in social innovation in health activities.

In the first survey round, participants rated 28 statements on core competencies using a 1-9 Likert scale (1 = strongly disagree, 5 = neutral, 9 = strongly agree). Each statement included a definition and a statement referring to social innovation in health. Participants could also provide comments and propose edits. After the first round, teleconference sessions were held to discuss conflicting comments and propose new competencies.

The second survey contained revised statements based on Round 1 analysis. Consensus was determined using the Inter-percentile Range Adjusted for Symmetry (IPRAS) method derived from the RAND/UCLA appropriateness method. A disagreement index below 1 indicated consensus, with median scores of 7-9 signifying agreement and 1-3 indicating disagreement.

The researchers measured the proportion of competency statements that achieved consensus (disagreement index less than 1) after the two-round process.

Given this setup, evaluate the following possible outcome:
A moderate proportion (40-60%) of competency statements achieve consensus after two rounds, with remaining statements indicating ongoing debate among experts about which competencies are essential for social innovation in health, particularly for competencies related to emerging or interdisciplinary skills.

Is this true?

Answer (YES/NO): NO